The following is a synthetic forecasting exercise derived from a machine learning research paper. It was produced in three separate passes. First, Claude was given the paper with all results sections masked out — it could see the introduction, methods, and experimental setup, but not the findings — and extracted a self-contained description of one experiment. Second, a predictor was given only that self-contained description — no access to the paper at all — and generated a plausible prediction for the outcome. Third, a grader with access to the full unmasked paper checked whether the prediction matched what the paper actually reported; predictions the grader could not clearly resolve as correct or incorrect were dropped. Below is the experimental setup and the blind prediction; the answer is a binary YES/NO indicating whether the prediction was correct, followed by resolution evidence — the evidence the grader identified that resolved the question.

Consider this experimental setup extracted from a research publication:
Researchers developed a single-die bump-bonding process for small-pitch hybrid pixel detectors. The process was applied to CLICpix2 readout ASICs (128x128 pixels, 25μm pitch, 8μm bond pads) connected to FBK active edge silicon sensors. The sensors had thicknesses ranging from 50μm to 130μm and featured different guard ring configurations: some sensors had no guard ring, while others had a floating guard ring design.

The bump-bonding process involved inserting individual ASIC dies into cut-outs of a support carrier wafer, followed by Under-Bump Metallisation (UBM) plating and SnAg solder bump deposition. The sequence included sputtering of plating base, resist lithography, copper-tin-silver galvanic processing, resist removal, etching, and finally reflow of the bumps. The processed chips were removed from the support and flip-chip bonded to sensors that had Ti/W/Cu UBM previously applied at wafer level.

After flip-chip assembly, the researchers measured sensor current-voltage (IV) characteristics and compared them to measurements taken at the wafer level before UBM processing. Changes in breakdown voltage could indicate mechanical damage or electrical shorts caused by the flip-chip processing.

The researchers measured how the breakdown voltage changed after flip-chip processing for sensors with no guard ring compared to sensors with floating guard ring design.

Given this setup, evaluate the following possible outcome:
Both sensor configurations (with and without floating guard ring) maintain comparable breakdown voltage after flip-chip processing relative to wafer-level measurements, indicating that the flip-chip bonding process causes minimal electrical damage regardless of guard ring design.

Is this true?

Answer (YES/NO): NO